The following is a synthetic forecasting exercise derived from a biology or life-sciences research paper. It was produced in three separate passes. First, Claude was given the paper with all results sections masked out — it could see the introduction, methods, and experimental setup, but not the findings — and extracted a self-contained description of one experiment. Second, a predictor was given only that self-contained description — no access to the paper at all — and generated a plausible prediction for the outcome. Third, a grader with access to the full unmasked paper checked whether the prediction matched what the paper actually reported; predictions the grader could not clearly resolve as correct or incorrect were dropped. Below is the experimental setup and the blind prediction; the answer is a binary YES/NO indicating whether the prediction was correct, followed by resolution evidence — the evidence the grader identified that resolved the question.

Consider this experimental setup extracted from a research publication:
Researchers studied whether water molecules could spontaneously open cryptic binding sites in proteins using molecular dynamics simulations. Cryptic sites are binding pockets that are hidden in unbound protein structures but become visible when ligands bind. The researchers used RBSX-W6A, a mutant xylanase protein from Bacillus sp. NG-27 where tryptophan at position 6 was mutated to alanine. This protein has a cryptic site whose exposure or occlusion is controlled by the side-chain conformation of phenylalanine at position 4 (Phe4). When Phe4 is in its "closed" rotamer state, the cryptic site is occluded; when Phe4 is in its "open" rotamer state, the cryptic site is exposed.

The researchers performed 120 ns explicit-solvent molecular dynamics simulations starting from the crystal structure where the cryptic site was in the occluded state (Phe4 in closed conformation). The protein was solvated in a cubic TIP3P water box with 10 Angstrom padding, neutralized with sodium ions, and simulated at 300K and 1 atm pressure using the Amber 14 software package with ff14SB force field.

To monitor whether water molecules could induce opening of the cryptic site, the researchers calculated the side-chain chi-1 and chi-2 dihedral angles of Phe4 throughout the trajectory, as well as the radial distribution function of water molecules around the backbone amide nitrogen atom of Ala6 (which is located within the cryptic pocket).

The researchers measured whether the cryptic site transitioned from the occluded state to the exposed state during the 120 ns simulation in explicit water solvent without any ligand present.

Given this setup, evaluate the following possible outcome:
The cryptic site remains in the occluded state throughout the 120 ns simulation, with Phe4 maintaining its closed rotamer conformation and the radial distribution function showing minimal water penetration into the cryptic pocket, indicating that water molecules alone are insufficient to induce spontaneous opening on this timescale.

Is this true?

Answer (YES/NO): YES